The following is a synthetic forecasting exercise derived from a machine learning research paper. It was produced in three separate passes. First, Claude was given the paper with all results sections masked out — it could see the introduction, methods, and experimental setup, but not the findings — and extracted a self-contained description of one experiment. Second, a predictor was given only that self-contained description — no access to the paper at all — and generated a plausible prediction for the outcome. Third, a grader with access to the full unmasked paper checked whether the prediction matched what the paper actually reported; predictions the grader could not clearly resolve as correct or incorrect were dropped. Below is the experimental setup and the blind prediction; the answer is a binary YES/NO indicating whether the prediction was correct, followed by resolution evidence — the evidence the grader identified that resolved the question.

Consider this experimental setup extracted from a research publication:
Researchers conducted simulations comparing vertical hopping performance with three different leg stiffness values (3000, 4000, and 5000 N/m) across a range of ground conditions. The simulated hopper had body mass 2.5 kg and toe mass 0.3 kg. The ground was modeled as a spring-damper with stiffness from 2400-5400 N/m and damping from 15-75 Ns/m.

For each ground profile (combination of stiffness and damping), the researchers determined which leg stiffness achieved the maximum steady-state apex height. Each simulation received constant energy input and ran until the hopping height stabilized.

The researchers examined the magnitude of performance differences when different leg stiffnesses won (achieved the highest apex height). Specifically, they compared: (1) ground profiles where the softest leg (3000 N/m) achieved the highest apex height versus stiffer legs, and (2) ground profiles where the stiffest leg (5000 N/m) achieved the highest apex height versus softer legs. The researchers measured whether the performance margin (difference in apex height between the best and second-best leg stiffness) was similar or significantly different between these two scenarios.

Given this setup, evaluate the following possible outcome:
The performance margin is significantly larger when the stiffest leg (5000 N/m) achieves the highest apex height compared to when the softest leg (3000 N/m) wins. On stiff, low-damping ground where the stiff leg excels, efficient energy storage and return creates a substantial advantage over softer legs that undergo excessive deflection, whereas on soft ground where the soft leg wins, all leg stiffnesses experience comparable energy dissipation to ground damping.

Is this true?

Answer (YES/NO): YES